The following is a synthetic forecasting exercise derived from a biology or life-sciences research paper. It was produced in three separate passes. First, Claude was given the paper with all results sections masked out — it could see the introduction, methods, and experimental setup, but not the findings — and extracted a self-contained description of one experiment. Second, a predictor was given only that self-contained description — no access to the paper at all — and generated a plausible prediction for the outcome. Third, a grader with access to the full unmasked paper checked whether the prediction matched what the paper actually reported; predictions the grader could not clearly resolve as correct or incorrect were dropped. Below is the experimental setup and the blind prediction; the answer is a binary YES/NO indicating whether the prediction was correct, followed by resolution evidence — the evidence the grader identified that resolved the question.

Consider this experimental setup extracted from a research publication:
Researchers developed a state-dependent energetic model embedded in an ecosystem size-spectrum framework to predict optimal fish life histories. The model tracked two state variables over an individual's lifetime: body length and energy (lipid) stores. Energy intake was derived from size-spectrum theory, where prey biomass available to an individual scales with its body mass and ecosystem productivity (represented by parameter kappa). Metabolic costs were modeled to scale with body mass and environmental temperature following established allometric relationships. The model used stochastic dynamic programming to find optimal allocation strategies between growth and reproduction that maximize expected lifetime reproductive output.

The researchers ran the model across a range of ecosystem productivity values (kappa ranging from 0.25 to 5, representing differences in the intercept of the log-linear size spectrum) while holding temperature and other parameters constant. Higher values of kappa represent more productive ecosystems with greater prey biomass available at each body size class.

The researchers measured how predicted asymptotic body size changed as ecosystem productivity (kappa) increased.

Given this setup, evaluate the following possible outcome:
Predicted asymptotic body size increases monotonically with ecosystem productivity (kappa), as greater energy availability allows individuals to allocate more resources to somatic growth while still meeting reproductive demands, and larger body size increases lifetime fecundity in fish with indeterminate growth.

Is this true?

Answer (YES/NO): YES